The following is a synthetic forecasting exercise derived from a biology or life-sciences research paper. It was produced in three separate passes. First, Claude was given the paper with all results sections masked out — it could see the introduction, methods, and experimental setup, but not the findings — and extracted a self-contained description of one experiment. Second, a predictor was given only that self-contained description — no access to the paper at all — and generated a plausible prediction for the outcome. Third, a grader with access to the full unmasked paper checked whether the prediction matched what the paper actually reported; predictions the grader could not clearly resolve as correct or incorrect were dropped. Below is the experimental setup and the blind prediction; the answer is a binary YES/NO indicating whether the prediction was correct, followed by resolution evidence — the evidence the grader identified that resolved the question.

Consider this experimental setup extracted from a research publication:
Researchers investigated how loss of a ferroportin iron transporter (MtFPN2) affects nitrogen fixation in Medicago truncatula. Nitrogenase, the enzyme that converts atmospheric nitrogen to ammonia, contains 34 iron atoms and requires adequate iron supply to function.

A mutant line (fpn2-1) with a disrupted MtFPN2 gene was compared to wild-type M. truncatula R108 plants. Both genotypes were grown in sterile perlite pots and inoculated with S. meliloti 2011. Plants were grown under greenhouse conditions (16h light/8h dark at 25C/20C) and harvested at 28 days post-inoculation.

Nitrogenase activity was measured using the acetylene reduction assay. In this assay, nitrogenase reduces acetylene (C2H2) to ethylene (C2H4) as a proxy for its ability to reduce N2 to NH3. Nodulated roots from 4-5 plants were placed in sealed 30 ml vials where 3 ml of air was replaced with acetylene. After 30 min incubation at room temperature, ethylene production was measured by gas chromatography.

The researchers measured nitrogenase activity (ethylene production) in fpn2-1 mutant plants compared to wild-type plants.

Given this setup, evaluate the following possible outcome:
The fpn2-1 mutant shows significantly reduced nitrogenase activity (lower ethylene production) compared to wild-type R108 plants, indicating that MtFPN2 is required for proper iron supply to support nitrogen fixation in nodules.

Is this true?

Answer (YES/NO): YES